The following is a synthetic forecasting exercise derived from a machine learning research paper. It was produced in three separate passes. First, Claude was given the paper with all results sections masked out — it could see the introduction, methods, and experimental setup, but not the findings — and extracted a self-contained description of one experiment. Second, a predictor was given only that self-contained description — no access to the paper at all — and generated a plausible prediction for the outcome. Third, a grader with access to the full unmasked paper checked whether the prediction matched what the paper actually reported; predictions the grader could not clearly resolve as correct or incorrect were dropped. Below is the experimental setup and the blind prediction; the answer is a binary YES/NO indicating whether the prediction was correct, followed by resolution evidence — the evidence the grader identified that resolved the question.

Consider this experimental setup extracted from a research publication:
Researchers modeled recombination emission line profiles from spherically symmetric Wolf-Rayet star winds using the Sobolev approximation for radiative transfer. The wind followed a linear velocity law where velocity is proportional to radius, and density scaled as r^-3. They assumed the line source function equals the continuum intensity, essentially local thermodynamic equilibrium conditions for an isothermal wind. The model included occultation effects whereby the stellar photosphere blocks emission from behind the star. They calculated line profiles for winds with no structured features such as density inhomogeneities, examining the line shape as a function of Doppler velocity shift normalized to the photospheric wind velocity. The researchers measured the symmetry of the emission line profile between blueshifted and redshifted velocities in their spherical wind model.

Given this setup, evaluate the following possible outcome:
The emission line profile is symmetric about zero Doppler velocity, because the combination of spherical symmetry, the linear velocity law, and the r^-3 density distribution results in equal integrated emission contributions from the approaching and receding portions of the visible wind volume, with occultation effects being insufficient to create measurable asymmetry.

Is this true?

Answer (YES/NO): NO